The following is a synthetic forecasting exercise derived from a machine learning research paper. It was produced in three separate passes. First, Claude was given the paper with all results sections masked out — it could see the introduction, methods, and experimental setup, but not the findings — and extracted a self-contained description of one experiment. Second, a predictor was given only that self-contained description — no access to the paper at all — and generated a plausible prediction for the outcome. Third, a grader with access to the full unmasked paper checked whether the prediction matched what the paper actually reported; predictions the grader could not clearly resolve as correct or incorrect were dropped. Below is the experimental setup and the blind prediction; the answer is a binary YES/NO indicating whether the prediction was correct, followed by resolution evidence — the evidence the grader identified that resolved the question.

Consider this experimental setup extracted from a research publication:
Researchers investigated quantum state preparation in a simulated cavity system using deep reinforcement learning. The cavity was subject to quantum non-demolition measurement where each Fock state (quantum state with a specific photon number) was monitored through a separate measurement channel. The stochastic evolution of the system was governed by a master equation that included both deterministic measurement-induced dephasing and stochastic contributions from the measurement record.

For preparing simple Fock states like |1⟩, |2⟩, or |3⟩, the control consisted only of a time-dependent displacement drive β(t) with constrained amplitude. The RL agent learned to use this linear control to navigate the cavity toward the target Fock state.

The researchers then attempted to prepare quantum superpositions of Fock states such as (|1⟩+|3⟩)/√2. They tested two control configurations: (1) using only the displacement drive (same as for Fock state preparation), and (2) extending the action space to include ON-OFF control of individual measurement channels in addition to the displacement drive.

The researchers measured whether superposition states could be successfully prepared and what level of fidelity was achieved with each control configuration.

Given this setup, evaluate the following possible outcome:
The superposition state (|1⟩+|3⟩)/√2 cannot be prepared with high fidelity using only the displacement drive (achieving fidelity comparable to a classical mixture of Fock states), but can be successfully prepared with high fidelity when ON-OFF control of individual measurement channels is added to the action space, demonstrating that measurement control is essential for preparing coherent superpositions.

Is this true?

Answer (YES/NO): YES